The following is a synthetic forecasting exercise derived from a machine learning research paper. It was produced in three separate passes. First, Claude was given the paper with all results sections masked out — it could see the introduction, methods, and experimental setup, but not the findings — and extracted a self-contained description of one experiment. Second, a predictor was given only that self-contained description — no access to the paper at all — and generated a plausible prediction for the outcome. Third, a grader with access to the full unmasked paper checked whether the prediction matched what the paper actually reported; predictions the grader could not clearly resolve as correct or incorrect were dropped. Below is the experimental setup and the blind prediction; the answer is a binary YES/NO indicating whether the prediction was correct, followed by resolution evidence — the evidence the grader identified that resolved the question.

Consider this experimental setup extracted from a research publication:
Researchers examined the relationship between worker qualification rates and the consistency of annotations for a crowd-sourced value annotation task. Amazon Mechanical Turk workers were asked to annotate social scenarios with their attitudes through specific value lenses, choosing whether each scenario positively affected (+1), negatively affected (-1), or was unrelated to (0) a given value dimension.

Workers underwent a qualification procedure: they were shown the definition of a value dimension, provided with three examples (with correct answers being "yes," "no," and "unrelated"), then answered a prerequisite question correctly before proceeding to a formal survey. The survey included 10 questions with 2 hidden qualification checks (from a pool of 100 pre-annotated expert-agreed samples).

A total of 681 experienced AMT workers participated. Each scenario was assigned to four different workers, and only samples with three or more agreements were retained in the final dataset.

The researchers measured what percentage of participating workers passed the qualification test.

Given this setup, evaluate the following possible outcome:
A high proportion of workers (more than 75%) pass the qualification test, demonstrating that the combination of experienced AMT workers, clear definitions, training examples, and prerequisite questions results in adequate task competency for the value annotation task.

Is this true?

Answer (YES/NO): NO